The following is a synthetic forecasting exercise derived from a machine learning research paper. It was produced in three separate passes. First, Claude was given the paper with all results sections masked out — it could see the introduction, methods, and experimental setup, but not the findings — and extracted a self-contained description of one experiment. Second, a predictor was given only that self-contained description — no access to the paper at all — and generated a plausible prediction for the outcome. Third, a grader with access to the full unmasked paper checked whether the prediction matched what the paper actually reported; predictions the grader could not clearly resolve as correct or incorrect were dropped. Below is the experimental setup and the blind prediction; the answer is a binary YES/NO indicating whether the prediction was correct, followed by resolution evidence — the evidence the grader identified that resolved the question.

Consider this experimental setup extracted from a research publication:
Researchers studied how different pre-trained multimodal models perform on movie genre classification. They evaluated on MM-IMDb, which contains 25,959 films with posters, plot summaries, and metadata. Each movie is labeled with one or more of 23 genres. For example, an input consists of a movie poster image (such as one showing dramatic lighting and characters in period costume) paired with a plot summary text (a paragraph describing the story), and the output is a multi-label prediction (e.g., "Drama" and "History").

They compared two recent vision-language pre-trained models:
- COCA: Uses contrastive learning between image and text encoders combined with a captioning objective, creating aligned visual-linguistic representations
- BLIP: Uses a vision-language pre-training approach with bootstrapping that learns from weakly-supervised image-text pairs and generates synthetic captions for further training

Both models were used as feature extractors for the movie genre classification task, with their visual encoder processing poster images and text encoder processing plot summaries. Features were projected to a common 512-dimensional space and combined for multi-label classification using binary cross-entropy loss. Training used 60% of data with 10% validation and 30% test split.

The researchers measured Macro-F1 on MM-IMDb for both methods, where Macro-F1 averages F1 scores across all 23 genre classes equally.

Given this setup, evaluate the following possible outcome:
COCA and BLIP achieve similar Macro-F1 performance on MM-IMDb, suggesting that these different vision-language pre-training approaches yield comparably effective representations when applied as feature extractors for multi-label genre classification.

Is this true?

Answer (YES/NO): YES